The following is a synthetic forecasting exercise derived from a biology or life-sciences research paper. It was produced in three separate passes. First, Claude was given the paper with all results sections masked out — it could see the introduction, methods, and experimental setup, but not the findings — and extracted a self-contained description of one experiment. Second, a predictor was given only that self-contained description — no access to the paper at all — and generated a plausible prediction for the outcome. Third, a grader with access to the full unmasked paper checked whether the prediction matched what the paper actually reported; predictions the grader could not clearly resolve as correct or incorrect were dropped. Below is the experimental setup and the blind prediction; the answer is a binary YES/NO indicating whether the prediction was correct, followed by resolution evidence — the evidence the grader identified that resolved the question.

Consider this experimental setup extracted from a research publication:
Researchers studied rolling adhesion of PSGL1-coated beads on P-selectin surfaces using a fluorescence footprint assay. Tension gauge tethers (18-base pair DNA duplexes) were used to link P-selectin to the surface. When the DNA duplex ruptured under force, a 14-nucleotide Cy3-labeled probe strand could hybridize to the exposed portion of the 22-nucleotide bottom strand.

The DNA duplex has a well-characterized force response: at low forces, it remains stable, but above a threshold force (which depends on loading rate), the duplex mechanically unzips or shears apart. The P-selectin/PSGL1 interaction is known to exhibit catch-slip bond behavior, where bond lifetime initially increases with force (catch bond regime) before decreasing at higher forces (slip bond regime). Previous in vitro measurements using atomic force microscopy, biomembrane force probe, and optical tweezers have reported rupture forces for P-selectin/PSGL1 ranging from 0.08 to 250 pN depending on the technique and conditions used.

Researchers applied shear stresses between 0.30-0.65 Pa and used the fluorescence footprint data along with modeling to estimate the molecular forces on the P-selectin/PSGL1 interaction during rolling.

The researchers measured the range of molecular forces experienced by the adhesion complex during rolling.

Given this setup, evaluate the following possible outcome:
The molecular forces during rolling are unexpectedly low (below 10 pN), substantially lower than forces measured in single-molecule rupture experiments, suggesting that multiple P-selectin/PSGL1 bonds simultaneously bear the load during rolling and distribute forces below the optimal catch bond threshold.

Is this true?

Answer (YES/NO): NO